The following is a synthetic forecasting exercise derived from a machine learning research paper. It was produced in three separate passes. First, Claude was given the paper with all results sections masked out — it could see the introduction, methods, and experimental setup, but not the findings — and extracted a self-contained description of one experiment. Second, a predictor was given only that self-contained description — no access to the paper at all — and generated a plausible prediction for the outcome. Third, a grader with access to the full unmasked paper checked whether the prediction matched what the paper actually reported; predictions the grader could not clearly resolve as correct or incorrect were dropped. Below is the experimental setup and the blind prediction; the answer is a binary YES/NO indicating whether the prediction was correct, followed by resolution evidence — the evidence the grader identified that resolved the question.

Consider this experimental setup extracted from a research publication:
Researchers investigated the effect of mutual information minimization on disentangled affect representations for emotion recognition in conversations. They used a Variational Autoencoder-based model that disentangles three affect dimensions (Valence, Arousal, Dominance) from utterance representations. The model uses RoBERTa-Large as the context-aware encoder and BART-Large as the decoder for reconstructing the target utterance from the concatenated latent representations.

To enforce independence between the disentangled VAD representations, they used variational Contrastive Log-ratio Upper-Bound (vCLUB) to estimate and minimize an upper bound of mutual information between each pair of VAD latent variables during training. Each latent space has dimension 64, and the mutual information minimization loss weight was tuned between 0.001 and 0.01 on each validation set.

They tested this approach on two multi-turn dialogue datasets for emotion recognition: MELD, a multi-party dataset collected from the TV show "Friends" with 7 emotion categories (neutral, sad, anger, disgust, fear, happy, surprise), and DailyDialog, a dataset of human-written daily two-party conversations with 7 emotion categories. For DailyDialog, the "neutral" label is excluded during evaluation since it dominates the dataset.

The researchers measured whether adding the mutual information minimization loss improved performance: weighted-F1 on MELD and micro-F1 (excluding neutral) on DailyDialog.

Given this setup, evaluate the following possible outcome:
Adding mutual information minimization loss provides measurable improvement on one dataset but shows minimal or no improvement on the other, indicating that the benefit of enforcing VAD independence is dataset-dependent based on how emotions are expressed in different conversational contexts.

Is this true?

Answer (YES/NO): NO